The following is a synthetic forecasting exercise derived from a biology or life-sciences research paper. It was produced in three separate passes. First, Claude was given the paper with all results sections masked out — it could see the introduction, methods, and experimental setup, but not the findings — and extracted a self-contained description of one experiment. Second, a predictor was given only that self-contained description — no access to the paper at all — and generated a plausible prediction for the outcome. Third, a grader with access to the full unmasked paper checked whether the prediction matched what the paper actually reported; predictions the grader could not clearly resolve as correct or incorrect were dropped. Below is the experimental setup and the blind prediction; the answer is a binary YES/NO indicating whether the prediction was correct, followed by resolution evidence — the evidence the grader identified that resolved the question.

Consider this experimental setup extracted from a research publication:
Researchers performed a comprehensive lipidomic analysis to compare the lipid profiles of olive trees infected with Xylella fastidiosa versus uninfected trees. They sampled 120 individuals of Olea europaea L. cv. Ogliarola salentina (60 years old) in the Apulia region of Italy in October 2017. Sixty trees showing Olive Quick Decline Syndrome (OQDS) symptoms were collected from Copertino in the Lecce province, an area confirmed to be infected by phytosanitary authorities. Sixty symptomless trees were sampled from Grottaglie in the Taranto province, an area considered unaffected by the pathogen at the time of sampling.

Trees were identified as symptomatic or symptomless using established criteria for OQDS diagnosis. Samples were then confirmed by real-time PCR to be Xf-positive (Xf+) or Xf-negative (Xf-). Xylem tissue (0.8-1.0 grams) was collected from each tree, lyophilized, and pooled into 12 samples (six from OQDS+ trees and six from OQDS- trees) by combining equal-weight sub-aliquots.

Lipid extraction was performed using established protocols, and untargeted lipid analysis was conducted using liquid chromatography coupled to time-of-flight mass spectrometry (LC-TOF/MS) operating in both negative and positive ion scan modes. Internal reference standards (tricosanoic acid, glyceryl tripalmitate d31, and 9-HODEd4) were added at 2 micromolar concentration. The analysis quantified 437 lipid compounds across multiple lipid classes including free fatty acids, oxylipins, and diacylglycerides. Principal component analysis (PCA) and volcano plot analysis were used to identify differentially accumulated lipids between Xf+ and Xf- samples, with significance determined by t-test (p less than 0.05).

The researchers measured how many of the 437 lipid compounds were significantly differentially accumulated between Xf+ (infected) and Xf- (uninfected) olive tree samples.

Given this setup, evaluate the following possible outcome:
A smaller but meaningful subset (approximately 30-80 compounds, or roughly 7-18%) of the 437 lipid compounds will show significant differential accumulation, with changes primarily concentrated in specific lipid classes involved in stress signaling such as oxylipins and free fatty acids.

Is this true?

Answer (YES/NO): NO